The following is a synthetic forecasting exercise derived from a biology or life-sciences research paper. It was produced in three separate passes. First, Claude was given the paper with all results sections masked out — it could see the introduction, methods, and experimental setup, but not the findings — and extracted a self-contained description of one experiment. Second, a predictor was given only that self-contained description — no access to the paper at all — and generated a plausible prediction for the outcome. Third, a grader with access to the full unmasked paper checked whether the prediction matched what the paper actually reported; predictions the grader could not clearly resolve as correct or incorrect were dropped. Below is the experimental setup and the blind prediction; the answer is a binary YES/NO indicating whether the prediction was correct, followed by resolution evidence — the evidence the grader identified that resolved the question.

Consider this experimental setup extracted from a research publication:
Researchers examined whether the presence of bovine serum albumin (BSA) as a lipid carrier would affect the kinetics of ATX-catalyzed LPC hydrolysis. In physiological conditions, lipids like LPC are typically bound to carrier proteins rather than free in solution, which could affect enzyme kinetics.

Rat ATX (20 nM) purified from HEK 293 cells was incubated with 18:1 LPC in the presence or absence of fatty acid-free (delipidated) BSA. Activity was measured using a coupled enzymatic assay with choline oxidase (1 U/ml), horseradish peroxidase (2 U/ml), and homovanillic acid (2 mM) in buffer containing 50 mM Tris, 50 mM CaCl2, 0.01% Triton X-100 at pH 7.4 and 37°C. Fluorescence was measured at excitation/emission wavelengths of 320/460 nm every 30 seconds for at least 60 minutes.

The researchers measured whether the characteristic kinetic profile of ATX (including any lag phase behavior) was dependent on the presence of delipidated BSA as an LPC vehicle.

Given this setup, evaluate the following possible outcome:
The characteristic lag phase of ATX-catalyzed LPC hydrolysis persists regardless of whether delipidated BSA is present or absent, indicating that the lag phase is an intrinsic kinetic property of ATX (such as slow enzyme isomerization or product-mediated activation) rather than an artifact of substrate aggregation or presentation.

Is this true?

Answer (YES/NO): YES